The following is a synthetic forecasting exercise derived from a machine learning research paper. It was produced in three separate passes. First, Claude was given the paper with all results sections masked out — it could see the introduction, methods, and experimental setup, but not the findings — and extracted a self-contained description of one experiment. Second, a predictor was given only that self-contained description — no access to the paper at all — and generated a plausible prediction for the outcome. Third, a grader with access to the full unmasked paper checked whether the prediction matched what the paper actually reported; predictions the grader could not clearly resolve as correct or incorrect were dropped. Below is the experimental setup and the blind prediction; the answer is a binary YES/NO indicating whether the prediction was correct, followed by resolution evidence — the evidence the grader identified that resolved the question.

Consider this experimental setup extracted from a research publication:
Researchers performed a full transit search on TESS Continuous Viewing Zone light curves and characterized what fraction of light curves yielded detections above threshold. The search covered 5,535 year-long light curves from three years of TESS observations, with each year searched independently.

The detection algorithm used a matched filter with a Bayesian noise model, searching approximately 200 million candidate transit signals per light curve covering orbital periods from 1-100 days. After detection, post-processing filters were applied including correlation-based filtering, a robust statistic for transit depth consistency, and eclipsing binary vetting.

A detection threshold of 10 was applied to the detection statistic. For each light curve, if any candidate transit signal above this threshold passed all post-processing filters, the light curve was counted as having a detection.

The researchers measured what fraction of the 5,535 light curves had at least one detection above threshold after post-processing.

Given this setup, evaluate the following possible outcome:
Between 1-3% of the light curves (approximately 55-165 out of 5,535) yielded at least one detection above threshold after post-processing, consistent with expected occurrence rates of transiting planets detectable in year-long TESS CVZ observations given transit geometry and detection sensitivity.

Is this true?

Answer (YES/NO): NO